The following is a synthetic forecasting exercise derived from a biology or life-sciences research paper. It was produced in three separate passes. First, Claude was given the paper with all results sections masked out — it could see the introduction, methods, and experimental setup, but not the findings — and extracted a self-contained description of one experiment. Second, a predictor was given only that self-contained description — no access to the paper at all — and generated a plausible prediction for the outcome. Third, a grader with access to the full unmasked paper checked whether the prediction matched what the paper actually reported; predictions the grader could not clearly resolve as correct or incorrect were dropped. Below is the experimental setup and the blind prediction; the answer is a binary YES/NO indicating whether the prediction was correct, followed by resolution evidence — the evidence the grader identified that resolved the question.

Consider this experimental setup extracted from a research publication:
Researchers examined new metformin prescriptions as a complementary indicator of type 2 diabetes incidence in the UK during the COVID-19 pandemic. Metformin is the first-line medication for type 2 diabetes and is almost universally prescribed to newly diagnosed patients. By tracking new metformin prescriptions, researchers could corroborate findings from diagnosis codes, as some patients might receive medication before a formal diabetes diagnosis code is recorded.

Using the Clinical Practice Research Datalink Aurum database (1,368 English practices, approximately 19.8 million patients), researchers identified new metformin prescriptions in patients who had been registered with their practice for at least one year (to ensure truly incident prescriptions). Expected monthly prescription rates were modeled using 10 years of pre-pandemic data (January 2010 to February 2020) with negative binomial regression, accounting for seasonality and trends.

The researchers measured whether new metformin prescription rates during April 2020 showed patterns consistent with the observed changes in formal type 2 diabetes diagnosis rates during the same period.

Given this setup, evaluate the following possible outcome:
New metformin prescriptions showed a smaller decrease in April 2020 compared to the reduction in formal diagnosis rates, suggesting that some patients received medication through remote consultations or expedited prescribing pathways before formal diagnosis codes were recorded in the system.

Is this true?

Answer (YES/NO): NO